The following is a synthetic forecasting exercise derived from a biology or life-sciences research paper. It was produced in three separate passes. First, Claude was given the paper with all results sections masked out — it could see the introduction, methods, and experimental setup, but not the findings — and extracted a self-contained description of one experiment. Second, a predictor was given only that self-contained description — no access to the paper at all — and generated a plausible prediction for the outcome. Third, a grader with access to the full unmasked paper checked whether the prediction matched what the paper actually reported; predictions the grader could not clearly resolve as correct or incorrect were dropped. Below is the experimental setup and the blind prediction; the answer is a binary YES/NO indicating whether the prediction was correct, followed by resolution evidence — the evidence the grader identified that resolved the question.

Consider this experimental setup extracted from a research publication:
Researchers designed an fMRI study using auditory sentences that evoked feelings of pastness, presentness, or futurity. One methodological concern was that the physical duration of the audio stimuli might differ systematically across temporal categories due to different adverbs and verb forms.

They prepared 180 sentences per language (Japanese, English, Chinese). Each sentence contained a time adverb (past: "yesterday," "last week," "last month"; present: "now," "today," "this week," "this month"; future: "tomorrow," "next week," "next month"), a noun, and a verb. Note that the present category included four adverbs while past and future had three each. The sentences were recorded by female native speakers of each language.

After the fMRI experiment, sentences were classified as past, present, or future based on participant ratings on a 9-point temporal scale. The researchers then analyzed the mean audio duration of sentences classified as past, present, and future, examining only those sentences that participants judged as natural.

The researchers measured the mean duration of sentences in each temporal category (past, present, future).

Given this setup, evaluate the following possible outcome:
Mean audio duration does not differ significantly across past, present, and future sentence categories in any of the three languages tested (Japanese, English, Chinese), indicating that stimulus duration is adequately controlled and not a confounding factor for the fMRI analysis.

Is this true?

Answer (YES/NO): NO